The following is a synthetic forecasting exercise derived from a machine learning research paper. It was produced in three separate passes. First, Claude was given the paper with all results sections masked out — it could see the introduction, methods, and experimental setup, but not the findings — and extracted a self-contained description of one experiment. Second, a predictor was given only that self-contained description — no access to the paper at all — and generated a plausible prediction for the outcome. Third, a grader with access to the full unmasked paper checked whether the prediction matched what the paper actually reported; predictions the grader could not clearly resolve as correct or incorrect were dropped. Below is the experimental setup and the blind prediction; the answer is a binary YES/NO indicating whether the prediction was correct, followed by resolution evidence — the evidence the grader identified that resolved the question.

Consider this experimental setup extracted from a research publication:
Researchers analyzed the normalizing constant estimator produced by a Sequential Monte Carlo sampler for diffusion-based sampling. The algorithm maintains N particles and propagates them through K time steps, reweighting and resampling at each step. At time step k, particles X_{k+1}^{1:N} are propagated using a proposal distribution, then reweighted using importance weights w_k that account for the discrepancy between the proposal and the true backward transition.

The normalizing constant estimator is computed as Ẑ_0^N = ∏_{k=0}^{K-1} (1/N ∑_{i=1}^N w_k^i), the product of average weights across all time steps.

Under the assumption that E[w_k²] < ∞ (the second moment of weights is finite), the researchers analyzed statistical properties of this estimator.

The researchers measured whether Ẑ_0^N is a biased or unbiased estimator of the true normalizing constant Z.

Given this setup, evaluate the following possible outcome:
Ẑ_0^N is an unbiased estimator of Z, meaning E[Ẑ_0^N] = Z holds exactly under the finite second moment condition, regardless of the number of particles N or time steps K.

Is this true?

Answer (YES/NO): YES